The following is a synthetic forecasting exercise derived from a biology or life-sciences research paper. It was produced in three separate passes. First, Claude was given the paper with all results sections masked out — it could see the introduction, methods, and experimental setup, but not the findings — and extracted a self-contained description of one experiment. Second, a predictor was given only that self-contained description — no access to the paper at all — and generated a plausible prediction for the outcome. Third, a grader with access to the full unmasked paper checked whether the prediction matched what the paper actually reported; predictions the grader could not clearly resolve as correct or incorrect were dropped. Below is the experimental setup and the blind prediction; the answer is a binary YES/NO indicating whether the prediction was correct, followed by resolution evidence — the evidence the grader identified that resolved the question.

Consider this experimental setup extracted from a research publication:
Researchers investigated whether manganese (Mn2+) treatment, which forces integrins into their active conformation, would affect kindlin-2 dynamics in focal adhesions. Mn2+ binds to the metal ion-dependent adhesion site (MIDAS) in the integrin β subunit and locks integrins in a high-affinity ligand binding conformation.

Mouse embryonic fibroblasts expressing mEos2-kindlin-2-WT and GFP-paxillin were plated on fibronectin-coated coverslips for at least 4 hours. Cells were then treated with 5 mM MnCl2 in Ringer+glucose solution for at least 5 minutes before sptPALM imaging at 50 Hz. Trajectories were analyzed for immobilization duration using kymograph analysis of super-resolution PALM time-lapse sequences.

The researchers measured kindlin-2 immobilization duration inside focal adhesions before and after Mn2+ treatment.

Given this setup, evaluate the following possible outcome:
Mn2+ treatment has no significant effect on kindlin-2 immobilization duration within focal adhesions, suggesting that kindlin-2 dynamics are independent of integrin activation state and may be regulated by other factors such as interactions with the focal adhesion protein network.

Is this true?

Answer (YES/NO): YES